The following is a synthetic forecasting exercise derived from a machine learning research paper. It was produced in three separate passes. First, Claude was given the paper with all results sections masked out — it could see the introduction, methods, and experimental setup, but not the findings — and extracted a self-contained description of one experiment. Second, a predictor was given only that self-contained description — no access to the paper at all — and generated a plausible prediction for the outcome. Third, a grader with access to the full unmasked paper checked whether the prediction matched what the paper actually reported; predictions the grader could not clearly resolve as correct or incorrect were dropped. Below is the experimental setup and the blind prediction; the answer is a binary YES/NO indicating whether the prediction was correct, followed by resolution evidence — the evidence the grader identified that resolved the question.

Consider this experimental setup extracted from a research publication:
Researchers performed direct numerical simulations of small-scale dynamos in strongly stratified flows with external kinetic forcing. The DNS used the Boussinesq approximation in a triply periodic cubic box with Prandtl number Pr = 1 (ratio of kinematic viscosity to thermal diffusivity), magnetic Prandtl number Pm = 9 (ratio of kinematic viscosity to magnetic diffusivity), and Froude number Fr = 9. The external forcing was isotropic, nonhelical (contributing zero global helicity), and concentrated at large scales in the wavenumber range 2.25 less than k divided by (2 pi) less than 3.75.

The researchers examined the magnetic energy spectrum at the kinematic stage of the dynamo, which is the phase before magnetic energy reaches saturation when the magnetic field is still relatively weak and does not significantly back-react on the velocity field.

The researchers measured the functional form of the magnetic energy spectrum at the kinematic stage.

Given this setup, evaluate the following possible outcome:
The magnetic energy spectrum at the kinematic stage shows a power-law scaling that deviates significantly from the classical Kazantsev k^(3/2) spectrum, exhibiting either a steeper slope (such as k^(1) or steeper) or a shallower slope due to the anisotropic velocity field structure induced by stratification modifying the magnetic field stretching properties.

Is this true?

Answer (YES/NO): NO